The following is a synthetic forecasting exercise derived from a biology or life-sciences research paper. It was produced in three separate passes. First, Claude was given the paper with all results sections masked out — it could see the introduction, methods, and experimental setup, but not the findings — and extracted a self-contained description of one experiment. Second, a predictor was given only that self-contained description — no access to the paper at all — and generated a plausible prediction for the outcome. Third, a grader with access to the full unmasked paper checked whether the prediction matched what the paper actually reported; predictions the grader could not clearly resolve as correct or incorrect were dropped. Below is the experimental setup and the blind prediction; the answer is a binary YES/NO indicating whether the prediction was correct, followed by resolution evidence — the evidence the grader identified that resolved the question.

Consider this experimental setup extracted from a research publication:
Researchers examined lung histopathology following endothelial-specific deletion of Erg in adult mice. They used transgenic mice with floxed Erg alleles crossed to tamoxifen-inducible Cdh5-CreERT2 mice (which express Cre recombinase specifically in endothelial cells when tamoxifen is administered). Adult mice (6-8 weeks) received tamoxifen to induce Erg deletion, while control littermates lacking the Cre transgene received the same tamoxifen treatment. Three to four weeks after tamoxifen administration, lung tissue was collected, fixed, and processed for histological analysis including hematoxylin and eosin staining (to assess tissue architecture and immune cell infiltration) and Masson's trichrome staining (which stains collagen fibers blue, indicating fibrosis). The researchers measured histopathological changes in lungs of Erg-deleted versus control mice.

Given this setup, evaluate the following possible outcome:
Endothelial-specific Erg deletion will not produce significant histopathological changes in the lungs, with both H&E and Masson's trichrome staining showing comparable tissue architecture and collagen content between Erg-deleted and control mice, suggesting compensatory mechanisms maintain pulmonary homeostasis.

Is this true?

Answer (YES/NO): NO